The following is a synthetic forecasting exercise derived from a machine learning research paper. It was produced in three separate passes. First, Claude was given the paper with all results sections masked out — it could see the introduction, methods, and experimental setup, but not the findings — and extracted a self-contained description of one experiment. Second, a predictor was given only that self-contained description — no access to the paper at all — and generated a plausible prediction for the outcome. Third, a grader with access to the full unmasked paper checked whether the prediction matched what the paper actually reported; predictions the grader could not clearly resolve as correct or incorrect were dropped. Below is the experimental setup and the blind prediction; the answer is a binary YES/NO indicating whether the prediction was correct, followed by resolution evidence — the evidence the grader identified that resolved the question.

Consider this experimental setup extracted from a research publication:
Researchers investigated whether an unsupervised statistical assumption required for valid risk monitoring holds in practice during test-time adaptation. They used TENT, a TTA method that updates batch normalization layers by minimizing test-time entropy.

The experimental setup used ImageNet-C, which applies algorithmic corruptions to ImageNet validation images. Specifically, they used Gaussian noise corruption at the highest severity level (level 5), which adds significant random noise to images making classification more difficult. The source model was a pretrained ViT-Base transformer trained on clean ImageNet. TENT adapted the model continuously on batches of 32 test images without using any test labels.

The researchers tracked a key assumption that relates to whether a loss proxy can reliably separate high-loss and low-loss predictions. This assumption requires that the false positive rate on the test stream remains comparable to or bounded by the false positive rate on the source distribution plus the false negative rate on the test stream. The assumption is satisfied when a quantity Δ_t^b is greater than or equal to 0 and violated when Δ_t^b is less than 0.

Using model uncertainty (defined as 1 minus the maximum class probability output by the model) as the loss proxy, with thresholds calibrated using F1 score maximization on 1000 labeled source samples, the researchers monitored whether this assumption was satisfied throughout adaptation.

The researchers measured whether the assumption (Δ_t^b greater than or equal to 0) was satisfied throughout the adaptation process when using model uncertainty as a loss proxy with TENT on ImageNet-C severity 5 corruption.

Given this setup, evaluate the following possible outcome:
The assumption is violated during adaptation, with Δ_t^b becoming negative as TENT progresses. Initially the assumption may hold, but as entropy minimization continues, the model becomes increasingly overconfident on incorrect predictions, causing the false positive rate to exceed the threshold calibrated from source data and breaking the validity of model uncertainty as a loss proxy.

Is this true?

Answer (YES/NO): NO